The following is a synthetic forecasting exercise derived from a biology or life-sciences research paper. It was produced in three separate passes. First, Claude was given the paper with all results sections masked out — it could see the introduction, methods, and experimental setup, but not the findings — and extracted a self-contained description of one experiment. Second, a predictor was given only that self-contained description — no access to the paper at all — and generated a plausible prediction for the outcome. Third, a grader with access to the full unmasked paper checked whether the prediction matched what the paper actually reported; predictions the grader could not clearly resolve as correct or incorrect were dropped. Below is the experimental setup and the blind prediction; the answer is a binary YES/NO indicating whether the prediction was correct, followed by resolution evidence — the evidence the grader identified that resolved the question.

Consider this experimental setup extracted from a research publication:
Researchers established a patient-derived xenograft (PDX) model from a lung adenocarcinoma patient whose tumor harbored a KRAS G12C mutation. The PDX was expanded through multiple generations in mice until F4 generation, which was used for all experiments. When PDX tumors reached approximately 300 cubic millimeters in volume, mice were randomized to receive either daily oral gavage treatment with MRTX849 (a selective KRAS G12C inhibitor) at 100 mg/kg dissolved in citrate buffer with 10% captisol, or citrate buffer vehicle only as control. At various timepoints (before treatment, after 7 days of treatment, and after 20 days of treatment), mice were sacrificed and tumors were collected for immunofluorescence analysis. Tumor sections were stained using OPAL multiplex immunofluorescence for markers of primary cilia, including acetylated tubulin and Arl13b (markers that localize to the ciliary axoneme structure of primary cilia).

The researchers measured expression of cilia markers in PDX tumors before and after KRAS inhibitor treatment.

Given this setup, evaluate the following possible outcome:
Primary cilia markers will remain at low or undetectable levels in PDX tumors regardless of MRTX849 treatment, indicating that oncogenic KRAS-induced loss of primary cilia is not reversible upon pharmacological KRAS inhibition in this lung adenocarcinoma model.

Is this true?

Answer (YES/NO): NO